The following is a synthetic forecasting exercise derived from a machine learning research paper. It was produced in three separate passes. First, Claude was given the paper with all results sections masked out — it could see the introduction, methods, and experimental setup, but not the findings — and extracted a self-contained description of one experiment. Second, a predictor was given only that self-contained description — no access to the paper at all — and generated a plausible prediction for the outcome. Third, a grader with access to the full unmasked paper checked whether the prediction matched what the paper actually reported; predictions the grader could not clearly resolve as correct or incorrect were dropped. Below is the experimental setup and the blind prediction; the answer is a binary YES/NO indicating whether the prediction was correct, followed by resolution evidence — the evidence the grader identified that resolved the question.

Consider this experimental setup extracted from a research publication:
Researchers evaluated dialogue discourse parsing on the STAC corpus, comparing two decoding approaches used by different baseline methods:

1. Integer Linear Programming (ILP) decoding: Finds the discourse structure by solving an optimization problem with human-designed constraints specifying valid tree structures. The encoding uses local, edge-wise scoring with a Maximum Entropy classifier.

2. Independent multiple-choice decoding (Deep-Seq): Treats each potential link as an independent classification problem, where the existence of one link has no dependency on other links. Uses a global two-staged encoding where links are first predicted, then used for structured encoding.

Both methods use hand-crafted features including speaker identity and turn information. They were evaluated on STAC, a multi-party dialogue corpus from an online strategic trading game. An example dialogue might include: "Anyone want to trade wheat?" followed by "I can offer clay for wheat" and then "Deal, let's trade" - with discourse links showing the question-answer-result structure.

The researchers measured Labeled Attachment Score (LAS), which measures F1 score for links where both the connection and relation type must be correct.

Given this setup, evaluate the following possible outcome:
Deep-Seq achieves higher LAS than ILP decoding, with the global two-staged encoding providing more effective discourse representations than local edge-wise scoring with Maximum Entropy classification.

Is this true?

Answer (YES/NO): YES